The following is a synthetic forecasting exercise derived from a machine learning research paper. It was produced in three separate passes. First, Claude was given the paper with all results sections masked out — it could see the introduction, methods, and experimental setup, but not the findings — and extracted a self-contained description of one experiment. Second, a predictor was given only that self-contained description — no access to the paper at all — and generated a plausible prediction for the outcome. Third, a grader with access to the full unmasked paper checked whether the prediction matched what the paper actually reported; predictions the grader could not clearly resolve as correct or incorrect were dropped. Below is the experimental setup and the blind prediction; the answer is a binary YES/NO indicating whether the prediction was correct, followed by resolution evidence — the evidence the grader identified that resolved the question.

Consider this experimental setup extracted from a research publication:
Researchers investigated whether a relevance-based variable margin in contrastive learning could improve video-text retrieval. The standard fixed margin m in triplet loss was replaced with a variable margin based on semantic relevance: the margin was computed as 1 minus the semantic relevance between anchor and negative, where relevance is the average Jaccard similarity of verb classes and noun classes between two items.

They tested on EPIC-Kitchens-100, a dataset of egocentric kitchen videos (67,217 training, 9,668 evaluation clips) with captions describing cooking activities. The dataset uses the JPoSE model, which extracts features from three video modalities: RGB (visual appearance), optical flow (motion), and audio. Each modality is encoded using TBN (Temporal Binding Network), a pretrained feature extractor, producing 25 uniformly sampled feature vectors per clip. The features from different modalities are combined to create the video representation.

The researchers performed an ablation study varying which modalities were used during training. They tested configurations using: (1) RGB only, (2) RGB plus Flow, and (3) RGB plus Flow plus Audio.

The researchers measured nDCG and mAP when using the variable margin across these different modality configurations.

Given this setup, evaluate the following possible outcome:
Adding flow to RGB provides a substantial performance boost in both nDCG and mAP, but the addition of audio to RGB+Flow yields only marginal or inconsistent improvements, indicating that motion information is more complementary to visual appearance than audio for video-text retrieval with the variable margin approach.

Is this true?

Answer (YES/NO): NO